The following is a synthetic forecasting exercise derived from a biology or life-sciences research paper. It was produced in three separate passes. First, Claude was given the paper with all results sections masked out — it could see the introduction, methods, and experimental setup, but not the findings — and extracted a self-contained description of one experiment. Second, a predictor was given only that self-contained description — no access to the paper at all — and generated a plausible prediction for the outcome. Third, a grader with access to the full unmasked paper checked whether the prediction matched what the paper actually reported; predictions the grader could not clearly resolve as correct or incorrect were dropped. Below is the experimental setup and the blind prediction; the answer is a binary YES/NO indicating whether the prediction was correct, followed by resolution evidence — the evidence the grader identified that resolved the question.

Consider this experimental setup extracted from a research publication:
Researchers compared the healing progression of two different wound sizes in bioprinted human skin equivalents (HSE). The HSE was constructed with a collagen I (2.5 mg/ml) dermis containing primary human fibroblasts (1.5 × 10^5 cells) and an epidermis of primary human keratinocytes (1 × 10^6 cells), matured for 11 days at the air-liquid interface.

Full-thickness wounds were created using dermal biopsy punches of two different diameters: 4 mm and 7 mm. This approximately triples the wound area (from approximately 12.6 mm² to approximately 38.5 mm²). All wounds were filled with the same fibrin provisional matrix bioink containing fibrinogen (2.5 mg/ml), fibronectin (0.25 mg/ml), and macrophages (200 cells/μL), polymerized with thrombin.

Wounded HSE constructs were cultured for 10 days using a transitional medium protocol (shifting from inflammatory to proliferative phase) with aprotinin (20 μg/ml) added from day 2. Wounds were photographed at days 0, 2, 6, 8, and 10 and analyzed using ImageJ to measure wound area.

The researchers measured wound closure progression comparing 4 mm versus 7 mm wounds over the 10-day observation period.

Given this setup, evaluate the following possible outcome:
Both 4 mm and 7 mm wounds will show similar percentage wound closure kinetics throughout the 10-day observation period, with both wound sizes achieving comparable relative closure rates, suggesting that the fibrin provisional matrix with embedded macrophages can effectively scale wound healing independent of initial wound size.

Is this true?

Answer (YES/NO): NO